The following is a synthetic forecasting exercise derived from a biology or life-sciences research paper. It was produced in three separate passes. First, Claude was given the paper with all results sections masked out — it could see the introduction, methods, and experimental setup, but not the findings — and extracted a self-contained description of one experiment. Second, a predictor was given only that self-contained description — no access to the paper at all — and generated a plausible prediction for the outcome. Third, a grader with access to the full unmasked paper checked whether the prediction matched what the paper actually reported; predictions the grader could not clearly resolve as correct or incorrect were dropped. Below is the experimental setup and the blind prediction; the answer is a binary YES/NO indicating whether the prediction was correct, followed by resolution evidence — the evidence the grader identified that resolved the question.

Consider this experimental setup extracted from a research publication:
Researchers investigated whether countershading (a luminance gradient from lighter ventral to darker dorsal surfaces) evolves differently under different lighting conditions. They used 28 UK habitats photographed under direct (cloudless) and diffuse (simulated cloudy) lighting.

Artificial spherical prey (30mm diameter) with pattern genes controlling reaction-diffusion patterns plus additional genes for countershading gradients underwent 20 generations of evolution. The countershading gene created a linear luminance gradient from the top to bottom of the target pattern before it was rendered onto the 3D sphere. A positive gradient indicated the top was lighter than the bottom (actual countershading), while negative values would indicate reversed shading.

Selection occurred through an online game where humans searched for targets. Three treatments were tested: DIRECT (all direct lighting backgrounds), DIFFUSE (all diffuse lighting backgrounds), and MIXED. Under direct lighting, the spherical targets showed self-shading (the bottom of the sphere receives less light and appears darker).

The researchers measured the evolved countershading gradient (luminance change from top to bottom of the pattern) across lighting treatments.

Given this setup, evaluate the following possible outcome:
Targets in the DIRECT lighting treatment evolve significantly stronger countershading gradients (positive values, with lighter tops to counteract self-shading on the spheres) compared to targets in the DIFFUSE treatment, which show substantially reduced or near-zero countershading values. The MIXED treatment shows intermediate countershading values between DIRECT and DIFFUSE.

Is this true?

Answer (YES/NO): YES